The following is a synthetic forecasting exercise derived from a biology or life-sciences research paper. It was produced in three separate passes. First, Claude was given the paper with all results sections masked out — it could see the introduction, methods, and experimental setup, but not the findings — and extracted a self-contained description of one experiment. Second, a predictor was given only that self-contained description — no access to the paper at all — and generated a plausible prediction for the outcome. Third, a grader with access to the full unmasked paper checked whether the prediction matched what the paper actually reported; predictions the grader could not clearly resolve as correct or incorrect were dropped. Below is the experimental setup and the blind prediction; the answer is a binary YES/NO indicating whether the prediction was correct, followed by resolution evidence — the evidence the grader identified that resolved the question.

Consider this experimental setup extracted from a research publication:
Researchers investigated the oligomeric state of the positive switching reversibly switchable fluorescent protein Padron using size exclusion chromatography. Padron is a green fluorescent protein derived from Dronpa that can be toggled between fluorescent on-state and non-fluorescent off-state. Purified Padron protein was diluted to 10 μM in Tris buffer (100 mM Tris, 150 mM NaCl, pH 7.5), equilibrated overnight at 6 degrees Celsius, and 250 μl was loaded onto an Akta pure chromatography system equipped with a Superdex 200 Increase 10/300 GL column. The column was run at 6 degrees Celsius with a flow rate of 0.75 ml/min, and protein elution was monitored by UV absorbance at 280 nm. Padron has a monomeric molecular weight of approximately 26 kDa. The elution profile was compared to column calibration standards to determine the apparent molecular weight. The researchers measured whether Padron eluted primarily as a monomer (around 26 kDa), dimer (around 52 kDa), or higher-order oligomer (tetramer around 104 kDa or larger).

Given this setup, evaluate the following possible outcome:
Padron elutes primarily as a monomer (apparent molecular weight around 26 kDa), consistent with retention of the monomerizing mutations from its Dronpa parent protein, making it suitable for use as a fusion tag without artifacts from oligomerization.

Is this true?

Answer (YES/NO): NO